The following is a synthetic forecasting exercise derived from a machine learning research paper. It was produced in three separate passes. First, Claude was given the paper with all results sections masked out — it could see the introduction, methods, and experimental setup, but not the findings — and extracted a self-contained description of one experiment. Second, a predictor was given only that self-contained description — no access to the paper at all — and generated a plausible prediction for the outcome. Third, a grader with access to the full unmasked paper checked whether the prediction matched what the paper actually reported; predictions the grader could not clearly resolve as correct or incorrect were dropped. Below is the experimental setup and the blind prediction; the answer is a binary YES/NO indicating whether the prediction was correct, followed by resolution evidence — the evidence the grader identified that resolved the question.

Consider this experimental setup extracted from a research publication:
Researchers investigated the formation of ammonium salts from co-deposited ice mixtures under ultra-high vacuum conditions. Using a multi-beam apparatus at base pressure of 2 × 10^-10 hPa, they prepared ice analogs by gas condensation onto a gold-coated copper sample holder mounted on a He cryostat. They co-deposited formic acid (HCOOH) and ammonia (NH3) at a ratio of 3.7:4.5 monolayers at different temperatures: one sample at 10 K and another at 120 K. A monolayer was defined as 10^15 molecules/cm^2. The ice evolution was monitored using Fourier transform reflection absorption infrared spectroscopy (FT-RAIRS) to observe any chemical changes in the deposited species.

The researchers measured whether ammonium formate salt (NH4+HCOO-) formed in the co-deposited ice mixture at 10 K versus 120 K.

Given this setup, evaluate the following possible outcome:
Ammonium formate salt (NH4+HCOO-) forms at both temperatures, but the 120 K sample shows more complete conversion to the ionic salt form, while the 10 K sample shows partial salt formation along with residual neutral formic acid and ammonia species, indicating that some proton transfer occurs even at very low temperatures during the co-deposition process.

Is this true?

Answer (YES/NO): YES